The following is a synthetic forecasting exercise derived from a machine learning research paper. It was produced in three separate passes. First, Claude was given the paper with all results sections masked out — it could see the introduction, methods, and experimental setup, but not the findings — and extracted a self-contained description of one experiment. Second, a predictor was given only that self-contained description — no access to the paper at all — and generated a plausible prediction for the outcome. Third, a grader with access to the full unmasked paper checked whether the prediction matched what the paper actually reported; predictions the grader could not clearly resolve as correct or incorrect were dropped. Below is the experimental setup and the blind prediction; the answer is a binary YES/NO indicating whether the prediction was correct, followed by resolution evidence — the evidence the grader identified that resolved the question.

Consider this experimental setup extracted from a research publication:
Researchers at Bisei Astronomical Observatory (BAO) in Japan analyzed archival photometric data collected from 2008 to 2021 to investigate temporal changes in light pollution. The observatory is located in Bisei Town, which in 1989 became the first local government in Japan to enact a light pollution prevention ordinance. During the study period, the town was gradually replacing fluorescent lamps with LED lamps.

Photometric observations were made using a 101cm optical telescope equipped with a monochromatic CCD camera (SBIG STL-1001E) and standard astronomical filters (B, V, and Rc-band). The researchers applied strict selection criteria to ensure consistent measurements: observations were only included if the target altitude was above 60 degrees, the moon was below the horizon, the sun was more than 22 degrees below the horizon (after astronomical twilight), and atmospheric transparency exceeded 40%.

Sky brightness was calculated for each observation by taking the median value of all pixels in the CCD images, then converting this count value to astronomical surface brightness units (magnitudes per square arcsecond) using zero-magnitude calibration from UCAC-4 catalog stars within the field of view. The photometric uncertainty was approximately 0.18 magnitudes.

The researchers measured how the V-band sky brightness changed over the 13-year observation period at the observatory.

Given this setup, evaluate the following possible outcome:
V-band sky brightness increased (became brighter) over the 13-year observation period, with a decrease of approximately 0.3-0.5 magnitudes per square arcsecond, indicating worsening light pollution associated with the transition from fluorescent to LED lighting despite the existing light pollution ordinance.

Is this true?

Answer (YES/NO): NO